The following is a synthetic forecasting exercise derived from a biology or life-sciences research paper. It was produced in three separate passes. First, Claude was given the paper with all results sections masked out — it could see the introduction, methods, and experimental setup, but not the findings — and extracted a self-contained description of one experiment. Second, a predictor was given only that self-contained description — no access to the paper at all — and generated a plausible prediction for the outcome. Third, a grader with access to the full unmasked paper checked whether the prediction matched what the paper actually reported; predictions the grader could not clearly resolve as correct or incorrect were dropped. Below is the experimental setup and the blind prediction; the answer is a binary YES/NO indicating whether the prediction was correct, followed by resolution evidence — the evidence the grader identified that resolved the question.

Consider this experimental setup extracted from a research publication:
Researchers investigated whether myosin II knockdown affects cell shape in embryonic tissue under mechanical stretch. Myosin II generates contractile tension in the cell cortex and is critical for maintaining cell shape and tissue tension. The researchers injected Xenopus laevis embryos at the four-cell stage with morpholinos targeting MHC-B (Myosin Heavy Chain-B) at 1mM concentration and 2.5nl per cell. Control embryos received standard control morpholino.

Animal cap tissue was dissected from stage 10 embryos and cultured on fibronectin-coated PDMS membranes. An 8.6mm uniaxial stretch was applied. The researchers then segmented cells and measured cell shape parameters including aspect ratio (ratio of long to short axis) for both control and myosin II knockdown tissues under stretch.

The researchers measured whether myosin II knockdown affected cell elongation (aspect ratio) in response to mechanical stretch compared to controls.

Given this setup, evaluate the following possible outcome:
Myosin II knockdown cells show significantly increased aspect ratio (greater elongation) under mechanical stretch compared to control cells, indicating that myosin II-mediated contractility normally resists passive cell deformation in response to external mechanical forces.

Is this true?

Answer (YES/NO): YES